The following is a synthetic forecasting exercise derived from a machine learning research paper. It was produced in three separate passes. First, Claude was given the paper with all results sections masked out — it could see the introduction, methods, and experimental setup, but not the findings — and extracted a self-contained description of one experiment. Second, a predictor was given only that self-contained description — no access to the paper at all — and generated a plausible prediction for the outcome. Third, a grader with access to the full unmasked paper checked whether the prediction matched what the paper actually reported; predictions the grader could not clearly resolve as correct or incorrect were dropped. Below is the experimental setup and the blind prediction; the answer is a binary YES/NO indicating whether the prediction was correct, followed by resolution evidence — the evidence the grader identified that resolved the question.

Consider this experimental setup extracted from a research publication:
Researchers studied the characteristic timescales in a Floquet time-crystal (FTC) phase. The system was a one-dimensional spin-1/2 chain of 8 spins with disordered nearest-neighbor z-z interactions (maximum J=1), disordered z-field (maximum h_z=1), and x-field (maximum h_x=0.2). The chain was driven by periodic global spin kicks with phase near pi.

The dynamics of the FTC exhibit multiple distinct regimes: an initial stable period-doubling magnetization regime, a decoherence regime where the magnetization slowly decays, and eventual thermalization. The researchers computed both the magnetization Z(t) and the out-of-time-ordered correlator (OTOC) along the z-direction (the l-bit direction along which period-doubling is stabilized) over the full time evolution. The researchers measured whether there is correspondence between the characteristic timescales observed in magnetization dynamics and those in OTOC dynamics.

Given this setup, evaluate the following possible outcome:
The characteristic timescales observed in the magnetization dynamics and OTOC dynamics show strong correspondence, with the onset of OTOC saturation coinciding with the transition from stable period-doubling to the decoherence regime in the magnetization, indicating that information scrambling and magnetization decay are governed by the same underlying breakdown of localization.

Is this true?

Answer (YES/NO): NO